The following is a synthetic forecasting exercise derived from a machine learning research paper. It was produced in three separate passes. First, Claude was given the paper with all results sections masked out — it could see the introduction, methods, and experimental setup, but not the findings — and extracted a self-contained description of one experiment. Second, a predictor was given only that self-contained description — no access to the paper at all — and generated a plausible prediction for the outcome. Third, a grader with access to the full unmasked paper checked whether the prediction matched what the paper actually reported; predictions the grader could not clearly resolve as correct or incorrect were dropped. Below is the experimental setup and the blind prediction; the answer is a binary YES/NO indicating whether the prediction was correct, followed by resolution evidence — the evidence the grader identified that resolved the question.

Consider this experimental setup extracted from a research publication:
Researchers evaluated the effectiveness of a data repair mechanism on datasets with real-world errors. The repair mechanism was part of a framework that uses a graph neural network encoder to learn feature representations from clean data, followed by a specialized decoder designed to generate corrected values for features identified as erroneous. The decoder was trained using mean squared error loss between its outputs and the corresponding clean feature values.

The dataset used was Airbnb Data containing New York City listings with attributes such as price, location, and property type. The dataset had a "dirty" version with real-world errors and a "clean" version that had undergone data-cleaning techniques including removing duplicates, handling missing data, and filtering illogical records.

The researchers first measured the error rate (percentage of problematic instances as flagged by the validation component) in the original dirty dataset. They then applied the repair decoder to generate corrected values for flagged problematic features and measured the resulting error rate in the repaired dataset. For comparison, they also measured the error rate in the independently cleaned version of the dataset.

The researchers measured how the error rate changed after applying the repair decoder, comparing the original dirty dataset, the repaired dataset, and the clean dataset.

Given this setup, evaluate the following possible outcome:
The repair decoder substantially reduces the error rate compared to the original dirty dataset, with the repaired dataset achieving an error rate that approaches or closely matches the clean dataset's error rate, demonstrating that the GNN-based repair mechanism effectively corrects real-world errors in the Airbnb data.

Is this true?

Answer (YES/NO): YES